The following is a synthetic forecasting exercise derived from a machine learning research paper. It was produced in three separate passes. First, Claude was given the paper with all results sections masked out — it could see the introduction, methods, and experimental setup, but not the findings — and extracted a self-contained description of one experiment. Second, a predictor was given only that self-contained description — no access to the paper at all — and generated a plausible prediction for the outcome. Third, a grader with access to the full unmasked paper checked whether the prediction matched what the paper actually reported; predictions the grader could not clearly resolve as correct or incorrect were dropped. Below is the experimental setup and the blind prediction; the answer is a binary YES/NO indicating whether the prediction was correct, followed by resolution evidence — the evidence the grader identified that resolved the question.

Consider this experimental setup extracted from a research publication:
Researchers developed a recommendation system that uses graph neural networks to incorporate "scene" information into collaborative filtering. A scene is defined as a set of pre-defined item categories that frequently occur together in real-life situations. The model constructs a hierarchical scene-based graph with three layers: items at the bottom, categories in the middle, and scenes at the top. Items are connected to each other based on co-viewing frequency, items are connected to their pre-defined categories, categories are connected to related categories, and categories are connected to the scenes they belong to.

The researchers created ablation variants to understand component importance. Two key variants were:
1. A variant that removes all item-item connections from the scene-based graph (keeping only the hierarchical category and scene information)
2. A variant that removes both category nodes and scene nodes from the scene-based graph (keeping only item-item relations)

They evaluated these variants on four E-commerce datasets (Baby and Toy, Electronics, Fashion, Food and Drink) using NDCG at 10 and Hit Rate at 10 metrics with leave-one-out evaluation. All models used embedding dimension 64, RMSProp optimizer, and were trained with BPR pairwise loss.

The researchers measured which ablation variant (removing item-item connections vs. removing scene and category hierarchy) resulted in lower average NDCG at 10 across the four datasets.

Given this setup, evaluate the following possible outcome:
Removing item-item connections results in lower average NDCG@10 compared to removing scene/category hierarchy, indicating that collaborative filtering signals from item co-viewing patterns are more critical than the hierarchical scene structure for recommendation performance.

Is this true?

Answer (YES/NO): YES